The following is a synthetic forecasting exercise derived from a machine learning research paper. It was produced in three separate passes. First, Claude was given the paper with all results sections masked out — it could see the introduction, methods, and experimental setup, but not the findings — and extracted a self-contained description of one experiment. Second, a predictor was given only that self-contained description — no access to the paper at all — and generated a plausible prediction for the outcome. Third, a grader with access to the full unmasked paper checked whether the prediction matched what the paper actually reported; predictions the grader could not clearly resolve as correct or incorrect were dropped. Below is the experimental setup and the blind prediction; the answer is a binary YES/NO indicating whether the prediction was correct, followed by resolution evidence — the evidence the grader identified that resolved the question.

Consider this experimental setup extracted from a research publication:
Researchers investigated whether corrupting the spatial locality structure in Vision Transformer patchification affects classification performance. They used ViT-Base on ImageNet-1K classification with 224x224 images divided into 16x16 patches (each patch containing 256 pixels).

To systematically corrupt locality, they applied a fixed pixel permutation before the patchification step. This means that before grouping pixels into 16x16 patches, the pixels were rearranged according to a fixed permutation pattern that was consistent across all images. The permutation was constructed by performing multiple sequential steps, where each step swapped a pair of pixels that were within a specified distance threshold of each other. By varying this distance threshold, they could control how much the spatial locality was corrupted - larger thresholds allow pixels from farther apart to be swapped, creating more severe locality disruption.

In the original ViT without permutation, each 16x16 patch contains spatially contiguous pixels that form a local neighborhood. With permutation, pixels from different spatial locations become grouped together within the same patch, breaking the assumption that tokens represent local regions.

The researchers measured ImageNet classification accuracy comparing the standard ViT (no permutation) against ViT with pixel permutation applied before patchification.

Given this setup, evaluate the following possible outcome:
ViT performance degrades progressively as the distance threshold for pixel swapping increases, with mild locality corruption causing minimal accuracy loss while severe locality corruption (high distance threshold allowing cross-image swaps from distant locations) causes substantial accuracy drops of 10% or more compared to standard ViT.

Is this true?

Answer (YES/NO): NO